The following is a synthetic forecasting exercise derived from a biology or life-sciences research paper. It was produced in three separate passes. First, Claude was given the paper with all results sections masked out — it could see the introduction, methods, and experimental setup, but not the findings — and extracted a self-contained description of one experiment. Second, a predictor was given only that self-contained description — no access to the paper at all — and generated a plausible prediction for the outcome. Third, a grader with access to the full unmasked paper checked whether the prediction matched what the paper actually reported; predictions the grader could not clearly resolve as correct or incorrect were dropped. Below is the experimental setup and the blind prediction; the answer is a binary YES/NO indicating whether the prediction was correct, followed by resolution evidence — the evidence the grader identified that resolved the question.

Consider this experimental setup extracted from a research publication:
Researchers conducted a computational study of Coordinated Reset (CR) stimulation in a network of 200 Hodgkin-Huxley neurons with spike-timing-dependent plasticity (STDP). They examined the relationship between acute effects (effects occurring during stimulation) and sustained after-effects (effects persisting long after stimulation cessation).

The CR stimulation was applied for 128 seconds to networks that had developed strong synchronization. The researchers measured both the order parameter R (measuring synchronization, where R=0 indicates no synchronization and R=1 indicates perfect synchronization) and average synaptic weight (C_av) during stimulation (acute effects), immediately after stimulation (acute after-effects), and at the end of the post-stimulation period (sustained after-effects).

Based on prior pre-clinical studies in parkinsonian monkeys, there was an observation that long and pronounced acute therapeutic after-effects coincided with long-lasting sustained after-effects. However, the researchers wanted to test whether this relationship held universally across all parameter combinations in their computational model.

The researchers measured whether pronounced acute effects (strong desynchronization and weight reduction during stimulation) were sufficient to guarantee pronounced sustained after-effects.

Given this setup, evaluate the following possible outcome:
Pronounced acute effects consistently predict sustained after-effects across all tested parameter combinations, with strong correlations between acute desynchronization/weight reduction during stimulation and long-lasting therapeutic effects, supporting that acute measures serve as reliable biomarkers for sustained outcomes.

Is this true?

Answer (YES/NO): NO